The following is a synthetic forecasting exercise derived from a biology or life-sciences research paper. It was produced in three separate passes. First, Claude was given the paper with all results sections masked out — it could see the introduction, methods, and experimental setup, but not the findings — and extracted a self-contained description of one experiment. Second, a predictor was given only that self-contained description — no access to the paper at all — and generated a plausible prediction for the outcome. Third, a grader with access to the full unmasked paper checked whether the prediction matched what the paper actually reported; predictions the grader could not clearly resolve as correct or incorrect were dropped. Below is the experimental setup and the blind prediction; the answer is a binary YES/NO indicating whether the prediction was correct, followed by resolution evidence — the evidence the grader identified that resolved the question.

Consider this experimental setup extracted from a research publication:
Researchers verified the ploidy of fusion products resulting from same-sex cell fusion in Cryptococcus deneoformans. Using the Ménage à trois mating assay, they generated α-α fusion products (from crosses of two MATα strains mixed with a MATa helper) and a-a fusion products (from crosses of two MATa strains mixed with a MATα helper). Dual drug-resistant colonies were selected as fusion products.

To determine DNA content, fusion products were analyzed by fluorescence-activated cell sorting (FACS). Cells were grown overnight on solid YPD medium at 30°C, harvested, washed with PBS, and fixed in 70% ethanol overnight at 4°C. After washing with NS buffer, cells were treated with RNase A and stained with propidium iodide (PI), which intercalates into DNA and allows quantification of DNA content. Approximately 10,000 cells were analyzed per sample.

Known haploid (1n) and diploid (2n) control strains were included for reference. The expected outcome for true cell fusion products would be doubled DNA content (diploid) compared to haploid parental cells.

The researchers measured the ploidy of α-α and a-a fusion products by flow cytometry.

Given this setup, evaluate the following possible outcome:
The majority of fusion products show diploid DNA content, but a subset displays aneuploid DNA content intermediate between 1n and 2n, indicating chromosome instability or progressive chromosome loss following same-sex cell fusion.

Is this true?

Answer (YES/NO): NO